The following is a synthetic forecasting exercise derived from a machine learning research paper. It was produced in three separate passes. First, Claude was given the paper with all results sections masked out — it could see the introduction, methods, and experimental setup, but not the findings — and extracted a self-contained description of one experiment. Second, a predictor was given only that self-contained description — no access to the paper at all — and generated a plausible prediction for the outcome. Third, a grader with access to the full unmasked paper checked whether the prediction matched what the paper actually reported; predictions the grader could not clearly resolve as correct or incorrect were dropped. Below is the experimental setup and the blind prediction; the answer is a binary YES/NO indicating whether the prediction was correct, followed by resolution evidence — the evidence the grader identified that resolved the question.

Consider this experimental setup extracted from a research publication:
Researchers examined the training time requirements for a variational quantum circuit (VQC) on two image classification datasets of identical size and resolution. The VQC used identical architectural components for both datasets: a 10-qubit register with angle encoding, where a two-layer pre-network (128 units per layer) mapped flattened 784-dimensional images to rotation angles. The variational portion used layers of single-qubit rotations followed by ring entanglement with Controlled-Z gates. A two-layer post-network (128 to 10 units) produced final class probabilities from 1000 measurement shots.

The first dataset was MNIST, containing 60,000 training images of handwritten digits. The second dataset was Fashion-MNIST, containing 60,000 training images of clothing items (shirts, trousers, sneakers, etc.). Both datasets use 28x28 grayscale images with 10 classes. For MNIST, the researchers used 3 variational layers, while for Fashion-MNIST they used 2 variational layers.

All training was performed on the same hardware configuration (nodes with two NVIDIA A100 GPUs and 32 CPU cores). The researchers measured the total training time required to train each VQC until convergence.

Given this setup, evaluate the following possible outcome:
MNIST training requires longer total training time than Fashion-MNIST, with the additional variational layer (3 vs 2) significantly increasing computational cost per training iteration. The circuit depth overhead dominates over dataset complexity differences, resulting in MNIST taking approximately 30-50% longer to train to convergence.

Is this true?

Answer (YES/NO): NO